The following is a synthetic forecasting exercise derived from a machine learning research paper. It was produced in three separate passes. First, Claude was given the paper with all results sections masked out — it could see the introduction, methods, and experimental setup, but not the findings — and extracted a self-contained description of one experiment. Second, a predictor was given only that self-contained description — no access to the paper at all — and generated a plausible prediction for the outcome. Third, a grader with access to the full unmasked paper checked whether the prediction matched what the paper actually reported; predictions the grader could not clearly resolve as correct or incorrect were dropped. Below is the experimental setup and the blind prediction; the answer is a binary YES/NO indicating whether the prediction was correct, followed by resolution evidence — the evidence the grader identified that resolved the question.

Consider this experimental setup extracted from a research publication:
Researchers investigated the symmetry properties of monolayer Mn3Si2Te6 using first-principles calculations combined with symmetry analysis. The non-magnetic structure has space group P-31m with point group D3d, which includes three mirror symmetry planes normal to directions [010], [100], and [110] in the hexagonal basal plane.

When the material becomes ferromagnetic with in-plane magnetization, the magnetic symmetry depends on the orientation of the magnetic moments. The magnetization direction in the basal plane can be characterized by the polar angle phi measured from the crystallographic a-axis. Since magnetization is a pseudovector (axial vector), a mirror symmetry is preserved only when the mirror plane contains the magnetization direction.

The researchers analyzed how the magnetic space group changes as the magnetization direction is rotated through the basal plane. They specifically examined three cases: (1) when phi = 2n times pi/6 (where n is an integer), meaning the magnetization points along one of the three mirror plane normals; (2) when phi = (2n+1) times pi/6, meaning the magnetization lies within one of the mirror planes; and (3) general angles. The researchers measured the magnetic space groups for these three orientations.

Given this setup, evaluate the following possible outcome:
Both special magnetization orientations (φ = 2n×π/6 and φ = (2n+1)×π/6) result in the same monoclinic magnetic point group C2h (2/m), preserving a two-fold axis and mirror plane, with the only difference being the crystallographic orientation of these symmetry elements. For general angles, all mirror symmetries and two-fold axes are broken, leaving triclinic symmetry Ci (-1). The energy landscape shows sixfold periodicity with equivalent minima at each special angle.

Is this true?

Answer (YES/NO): NO